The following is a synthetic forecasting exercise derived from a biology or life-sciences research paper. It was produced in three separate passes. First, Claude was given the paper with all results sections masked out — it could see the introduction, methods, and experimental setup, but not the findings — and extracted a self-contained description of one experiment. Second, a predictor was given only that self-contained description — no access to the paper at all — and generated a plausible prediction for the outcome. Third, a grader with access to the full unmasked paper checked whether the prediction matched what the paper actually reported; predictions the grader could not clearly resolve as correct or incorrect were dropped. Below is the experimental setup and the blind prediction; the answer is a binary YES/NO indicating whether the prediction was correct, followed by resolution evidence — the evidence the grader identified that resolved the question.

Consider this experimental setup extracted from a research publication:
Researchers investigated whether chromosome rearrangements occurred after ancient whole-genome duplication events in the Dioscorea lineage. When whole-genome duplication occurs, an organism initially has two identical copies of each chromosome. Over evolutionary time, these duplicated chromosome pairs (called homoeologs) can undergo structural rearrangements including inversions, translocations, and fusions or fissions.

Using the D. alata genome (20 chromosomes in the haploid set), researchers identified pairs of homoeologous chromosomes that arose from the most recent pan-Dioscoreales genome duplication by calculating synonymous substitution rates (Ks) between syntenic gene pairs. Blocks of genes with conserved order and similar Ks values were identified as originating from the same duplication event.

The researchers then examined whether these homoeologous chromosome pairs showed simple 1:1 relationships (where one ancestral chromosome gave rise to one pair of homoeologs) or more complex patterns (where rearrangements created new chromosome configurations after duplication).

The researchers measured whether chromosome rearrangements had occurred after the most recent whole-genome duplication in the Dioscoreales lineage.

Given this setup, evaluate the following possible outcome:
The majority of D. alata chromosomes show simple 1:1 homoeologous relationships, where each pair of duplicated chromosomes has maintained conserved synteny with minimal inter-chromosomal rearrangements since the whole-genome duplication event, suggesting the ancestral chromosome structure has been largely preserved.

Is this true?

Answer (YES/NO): NO